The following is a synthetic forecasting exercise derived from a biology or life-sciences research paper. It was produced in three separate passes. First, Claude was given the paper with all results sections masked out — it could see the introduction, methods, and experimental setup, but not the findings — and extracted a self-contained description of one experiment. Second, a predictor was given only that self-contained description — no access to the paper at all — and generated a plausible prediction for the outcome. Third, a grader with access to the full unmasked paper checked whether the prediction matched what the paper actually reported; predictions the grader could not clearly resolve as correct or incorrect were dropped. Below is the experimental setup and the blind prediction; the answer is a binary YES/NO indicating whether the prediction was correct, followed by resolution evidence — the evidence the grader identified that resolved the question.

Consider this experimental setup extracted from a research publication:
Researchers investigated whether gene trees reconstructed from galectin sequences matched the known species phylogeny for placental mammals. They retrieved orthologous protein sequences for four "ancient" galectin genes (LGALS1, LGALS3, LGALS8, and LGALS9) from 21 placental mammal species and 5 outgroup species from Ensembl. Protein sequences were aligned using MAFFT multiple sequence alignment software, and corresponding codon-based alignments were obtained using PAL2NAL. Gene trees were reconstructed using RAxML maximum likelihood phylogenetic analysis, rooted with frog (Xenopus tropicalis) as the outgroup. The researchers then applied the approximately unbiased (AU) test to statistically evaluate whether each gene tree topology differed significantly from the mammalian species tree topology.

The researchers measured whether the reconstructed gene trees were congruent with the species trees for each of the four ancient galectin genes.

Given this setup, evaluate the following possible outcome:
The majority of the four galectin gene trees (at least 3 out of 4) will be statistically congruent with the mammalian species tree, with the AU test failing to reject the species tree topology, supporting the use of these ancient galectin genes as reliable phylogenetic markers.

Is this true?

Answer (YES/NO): NO